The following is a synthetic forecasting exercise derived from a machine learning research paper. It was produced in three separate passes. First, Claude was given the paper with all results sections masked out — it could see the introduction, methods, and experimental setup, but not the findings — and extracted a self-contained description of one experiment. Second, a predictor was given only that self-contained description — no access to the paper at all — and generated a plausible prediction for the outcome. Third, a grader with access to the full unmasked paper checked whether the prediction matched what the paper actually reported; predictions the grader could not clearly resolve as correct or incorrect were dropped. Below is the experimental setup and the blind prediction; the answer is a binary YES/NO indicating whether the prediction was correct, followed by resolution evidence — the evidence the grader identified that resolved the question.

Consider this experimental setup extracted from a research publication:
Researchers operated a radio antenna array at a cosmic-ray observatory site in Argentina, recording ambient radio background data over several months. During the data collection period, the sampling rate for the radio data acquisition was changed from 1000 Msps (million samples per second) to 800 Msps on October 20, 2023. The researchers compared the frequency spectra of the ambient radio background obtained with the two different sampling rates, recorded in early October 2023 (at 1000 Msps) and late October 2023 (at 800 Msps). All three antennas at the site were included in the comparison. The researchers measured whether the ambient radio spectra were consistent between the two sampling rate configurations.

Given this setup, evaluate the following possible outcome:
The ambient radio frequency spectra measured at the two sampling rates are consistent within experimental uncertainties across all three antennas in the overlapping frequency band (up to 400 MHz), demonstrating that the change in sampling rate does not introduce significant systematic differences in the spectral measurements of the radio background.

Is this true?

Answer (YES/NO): NO